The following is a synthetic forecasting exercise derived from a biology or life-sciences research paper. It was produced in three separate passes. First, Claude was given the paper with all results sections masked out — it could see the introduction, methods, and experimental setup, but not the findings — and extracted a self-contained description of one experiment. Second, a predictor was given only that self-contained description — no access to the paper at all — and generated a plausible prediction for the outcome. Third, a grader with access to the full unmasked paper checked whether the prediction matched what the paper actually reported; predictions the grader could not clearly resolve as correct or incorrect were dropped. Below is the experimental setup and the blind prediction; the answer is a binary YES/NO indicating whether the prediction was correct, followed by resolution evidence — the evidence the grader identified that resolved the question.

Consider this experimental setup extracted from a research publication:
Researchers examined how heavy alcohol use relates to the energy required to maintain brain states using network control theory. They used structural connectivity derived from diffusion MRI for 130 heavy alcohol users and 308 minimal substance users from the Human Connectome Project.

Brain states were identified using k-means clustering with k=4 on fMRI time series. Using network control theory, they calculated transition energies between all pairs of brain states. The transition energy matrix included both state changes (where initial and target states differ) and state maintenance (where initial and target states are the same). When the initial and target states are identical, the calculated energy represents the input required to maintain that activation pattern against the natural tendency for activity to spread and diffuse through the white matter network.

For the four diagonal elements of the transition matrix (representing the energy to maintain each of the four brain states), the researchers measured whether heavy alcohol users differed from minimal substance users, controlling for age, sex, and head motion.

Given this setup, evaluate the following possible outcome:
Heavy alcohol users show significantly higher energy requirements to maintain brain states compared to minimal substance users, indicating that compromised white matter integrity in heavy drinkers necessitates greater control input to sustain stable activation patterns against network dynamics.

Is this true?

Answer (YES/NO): NO